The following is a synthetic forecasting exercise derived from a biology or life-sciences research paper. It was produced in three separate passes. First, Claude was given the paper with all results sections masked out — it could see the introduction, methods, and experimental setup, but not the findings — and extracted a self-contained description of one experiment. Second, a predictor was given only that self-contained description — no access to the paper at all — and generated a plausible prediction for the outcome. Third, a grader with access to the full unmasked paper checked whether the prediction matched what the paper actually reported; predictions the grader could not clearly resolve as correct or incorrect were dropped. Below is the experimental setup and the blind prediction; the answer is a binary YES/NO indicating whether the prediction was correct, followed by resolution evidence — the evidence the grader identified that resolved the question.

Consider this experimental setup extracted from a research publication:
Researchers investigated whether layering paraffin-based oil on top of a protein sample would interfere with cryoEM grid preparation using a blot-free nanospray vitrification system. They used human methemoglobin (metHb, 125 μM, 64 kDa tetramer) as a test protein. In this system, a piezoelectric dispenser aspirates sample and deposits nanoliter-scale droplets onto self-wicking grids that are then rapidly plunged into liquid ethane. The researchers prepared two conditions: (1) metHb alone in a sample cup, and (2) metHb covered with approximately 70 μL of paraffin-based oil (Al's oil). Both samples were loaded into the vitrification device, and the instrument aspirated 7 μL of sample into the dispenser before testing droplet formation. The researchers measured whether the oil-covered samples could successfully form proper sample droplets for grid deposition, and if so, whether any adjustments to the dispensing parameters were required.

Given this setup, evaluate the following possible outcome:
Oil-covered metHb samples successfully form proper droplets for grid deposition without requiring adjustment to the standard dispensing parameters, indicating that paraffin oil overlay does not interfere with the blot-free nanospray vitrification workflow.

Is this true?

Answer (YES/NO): NO